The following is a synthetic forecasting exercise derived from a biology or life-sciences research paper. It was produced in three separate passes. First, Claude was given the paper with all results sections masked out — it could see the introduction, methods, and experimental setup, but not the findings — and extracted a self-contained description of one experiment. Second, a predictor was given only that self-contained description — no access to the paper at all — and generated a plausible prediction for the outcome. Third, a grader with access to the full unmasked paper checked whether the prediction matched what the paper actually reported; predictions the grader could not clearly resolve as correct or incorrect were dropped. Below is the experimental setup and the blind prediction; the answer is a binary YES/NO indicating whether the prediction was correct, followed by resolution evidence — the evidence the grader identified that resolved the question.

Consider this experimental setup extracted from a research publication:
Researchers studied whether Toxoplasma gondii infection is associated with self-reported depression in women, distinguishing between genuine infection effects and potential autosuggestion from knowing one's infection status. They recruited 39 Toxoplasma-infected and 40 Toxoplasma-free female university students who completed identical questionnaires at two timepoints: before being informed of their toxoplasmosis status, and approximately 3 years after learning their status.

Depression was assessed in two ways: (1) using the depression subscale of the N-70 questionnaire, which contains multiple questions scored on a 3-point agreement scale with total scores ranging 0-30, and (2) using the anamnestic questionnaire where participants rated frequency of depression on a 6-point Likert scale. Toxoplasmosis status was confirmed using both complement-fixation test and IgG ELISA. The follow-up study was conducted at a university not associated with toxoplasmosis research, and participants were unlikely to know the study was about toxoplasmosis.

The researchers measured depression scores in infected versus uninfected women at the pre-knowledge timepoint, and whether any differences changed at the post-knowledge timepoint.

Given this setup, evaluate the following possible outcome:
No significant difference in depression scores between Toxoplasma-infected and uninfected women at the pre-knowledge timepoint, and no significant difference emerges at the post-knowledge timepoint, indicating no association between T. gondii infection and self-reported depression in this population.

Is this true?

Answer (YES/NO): NO